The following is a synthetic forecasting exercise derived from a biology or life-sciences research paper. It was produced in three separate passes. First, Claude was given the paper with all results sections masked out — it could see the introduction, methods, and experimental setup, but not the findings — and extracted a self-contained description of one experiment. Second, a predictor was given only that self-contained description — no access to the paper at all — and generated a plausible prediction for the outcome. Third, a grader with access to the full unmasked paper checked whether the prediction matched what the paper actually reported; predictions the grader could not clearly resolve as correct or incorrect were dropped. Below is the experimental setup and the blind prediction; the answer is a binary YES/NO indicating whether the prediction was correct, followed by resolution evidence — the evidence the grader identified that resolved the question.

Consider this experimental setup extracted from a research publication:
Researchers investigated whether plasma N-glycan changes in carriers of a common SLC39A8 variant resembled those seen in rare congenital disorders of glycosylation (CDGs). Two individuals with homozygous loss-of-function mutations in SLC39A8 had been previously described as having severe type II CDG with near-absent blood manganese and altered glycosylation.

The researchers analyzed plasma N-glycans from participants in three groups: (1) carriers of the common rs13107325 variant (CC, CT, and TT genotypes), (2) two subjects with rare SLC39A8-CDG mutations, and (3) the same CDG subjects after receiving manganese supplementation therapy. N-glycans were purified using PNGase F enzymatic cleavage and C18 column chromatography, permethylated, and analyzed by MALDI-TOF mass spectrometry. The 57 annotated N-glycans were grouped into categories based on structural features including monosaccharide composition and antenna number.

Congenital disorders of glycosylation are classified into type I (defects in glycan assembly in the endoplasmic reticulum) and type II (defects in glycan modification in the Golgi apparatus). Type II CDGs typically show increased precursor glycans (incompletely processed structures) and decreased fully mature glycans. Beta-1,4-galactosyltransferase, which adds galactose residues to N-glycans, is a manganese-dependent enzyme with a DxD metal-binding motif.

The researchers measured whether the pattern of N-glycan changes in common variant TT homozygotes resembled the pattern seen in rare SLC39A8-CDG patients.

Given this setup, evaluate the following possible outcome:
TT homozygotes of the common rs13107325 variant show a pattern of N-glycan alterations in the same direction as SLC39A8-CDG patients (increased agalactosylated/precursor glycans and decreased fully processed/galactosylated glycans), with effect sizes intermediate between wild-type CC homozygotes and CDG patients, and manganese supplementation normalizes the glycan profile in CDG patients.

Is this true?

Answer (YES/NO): NO